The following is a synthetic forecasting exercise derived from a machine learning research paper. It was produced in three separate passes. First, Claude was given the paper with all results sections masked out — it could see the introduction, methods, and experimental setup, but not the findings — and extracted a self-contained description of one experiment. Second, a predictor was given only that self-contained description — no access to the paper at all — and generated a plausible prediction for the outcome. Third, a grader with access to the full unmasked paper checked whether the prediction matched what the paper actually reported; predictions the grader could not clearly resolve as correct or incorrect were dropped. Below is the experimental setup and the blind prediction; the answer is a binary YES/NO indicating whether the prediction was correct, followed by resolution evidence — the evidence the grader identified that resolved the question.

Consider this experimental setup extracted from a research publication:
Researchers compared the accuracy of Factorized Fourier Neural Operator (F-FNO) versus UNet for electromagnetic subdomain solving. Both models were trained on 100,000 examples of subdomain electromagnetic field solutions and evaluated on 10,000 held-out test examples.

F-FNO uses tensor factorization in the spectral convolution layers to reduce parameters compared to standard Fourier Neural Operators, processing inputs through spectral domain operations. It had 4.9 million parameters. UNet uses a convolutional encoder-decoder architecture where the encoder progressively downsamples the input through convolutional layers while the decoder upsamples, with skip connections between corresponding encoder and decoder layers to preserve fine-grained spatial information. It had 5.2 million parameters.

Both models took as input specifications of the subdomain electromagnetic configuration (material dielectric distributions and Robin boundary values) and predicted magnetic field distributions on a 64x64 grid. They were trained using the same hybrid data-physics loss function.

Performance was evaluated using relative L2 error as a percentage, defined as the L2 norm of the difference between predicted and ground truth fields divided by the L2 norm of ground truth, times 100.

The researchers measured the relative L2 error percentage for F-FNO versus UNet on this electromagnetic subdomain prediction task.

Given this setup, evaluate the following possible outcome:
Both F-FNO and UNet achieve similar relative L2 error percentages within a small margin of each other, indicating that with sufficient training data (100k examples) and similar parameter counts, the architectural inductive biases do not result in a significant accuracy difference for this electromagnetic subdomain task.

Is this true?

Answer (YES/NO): NO